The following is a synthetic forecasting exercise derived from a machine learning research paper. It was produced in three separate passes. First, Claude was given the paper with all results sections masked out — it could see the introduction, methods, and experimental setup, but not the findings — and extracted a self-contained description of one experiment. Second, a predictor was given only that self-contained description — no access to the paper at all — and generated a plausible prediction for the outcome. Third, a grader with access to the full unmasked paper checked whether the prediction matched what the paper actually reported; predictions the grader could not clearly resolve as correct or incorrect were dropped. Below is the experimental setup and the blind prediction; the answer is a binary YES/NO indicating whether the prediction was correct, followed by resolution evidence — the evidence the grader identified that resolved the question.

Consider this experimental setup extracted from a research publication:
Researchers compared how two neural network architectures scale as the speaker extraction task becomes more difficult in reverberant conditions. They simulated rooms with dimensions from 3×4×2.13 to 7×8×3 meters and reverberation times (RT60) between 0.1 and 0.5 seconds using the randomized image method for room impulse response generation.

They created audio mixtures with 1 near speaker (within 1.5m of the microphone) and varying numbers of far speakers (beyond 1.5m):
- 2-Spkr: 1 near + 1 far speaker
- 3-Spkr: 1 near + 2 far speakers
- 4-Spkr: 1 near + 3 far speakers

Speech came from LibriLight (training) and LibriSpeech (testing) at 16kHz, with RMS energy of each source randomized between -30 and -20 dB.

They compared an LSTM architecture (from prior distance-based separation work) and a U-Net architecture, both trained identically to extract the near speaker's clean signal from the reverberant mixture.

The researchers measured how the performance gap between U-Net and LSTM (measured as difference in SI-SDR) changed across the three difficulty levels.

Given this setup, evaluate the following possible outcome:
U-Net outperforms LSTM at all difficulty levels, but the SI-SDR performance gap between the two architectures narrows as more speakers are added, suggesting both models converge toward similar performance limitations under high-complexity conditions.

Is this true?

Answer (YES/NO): NO